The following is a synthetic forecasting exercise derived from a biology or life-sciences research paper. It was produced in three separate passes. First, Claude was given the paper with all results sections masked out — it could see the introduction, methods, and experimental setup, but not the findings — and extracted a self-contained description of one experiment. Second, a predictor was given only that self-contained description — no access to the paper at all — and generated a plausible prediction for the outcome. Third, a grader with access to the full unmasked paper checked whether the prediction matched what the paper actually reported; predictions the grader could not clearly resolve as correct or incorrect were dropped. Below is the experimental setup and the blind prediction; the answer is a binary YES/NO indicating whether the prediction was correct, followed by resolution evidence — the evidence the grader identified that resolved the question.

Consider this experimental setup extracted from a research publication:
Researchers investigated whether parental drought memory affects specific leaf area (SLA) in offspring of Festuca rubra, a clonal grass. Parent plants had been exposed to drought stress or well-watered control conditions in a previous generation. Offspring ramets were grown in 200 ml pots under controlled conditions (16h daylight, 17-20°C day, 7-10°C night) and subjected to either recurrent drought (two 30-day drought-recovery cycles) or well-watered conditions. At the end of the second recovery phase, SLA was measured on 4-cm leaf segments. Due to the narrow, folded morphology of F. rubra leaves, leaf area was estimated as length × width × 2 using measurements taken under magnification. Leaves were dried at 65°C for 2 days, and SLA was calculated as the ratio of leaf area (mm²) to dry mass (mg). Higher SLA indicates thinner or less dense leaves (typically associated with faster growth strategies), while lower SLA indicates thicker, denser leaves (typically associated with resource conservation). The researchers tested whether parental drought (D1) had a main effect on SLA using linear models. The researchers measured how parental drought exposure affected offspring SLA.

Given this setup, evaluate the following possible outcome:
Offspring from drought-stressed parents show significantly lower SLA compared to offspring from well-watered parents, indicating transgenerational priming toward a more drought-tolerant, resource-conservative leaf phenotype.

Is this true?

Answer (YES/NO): NO